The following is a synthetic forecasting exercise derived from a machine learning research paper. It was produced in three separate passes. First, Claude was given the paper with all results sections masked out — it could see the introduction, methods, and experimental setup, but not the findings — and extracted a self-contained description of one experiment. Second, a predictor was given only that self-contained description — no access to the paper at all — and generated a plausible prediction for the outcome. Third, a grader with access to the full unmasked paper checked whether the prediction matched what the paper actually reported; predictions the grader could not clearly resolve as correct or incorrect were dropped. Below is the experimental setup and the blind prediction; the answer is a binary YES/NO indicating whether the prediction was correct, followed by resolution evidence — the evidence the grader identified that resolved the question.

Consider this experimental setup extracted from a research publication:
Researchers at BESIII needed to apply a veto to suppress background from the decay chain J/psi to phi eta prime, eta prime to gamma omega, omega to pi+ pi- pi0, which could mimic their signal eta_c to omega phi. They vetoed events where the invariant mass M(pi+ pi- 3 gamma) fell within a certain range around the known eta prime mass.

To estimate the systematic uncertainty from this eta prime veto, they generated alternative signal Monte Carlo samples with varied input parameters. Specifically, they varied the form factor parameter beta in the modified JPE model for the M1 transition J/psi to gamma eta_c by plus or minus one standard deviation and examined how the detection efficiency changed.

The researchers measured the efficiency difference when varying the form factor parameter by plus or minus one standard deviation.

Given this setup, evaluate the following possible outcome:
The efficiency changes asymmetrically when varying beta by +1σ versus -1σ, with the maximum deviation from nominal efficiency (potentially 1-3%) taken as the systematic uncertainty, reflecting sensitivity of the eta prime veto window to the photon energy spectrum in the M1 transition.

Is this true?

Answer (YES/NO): NO